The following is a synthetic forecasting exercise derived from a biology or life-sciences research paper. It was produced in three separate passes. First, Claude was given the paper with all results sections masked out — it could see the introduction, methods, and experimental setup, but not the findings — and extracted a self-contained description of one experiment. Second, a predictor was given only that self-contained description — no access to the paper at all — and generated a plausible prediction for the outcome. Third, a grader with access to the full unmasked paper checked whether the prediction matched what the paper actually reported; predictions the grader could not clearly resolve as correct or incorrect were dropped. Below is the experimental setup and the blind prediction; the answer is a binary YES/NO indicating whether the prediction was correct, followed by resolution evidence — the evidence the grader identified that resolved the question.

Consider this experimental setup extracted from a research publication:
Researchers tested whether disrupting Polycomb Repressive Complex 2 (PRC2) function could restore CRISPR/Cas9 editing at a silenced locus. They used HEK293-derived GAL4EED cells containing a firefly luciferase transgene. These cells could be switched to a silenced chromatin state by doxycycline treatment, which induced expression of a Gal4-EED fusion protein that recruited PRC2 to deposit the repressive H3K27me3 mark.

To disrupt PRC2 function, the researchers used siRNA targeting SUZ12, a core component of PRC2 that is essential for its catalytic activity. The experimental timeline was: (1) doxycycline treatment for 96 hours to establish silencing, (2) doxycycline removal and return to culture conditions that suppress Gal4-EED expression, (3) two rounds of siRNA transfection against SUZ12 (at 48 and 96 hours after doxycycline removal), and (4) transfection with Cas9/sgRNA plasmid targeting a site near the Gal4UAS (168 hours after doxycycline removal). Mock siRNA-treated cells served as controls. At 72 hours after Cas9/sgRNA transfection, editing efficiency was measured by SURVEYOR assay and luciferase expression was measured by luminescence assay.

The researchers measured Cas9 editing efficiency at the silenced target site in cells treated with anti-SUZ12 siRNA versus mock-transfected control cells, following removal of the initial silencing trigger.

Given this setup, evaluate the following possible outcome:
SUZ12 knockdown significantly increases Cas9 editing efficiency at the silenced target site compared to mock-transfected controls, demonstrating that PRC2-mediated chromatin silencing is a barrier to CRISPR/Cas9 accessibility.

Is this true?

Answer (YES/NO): YES